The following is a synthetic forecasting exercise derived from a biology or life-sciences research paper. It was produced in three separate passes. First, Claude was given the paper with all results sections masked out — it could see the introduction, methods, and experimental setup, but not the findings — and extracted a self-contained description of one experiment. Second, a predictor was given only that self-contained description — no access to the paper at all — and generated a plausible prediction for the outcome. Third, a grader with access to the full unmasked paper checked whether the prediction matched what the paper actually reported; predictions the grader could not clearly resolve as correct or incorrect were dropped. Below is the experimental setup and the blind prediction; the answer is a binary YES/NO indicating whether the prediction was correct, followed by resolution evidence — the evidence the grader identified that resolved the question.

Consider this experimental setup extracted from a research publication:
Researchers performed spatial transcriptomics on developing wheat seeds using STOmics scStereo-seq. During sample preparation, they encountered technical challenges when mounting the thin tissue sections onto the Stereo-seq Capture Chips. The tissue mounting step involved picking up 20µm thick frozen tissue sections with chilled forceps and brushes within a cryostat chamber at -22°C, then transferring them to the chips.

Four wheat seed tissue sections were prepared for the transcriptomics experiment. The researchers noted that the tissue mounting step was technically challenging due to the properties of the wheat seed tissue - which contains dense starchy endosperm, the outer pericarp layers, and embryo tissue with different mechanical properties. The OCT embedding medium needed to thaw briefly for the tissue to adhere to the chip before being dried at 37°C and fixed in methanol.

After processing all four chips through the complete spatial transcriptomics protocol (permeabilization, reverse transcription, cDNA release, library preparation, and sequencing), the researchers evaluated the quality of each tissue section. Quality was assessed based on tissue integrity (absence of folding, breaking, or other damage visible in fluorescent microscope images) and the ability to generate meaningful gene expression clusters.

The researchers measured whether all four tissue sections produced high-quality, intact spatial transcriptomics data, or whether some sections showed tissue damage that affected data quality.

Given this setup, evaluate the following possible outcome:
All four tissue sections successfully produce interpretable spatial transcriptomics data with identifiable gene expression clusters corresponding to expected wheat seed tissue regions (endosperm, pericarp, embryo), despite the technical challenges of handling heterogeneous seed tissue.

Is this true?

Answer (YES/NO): NO